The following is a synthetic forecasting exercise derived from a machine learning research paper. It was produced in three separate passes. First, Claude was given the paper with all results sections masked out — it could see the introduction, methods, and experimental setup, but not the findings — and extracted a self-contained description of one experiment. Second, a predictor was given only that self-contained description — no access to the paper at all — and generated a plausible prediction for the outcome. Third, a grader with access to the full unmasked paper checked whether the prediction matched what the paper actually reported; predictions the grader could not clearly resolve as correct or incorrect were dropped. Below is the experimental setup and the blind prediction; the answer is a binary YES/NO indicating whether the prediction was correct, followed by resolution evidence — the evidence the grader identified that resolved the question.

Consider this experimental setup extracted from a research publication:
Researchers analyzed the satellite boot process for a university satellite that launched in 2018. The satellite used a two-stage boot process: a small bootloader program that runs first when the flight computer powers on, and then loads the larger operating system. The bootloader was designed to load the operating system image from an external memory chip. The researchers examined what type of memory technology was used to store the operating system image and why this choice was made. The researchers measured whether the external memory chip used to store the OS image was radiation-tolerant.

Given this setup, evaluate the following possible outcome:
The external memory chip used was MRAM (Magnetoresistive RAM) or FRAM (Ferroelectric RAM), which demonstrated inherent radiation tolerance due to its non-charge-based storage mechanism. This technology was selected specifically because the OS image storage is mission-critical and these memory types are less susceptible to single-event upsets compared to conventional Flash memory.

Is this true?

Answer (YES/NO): YES